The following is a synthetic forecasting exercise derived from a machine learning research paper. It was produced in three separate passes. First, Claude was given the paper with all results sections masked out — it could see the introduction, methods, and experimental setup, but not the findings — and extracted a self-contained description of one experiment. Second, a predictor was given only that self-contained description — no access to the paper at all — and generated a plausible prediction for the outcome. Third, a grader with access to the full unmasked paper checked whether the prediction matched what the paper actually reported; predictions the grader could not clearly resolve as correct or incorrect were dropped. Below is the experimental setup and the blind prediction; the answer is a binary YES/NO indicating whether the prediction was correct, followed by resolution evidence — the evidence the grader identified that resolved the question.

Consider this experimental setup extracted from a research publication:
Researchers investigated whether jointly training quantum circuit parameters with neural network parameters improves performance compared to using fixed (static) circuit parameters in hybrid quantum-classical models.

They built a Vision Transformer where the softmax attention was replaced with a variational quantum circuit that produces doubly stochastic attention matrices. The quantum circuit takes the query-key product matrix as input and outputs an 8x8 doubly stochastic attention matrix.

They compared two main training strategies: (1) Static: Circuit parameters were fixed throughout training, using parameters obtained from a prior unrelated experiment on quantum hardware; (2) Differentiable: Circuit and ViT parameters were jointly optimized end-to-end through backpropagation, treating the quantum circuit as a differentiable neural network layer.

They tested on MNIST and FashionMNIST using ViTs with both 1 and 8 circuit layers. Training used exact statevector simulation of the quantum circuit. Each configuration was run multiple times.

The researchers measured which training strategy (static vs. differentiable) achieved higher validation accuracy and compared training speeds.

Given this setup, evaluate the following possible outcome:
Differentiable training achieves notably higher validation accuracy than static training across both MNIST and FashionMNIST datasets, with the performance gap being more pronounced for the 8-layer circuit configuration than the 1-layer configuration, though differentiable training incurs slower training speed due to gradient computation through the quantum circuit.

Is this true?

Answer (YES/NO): NO